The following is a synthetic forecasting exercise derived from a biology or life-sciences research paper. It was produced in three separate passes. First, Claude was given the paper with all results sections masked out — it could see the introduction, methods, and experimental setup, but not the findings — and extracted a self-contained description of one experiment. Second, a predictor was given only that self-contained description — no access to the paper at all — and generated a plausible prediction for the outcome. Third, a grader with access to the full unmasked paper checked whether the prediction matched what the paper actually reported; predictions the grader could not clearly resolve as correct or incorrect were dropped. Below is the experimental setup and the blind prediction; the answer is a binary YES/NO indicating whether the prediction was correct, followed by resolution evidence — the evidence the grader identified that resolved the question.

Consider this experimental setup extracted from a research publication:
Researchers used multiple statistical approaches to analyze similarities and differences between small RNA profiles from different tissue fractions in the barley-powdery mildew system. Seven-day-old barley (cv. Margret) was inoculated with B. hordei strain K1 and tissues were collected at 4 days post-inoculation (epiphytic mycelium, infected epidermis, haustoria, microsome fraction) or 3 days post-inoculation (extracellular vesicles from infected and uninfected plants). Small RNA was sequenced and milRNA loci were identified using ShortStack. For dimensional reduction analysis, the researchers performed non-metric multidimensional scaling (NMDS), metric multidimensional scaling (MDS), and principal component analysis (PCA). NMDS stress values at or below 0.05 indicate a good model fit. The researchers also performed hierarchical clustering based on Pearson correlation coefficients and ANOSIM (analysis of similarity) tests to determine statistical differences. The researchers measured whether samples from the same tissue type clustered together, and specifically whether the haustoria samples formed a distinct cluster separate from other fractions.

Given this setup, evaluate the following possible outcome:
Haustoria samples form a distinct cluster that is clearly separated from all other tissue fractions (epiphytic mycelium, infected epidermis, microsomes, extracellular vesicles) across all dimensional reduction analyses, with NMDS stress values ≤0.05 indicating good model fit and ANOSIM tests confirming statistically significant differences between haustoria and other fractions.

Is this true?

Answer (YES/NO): NO